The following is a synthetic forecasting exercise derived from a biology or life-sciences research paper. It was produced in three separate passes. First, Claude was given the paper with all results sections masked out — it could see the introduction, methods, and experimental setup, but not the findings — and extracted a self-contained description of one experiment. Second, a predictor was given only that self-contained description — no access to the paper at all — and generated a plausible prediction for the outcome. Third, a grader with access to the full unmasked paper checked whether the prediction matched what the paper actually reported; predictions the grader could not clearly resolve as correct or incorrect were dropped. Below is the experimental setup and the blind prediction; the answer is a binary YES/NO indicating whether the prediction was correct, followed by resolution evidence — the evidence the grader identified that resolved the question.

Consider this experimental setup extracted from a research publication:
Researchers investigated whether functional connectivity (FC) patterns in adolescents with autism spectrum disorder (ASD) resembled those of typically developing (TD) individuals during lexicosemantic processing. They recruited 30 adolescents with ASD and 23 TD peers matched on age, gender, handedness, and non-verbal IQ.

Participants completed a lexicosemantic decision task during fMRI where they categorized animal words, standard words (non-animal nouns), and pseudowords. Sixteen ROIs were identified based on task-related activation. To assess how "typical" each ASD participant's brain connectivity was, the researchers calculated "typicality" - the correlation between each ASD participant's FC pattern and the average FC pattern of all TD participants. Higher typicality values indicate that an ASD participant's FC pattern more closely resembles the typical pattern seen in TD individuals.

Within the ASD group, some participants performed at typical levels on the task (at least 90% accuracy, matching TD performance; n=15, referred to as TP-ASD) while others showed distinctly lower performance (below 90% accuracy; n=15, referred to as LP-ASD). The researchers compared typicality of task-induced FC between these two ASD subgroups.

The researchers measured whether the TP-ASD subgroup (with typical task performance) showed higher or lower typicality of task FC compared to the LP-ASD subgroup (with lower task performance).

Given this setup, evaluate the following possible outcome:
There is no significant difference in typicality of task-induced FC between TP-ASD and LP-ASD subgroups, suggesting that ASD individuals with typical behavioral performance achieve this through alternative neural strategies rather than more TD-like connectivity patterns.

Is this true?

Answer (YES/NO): NO